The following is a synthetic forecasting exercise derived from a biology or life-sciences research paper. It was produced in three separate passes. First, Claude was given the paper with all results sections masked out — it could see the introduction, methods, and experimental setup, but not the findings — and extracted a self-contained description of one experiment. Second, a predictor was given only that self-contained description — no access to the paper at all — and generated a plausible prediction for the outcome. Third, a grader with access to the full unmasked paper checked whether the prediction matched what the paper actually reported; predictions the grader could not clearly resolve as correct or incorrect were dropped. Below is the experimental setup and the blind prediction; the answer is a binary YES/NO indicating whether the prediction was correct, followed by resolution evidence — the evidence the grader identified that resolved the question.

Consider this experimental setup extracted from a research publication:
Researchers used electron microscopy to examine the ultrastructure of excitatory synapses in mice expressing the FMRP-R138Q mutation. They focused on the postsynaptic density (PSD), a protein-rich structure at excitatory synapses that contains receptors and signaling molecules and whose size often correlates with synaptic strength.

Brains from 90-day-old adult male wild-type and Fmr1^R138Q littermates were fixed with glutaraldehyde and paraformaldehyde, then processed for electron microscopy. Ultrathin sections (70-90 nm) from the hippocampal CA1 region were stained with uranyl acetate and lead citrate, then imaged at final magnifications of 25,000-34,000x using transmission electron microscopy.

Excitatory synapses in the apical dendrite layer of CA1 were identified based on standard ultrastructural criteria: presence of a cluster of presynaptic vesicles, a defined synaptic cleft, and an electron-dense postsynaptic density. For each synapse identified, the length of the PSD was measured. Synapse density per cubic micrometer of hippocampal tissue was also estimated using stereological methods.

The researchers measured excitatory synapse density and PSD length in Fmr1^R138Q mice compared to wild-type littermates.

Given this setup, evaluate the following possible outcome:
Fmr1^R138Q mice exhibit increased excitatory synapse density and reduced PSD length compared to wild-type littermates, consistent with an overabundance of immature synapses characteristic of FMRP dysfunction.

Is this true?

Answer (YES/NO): NO